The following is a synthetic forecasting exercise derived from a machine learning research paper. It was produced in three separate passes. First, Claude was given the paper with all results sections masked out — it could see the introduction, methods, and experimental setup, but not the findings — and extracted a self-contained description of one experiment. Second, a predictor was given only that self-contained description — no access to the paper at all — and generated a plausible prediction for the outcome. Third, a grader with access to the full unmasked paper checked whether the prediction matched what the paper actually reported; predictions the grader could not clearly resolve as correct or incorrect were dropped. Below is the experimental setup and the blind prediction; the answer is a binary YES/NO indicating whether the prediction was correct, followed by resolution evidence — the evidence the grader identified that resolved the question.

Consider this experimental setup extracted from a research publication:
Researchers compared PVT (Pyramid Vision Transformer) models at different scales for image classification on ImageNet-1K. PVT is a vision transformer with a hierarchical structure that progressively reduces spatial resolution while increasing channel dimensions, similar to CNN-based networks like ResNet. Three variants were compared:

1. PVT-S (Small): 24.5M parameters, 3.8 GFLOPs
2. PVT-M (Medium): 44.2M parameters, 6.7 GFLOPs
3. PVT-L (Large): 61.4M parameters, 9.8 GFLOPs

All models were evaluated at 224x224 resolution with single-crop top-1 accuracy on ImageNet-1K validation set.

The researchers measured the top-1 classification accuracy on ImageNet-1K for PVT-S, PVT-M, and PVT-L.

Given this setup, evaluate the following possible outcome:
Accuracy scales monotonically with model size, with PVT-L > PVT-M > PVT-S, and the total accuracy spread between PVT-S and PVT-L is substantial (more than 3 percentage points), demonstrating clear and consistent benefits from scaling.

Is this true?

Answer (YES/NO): NO